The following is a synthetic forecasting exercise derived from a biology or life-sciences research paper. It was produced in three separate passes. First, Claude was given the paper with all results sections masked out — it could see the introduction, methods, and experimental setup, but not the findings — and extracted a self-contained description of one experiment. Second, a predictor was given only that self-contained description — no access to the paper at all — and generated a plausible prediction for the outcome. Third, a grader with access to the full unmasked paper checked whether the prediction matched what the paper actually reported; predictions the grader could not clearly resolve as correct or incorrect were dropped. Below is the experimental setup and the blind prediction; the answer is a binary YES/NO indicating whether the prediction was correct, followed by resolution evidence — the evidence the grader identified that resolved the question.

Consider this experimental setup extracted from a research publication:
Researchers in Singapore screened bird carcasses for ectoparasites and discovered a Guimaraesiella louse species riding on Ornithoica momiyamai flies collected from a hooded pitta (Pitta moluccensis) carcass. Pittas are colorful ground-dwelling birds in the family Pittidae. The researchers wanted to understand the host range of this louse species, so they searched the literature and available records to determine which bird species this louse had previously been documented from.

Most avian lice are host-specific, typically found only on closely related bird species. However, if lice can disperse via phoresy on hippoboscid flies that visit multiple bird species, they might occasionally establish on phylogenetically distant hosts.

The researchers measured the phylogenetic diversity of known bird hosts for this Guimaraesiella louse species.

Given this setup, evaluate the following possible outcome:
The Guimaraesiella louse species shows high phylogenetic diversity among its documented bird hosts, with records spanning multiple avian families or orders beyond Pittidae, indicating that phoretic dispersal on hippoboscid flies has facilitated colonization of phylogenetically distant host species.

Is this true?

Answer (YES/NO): YES